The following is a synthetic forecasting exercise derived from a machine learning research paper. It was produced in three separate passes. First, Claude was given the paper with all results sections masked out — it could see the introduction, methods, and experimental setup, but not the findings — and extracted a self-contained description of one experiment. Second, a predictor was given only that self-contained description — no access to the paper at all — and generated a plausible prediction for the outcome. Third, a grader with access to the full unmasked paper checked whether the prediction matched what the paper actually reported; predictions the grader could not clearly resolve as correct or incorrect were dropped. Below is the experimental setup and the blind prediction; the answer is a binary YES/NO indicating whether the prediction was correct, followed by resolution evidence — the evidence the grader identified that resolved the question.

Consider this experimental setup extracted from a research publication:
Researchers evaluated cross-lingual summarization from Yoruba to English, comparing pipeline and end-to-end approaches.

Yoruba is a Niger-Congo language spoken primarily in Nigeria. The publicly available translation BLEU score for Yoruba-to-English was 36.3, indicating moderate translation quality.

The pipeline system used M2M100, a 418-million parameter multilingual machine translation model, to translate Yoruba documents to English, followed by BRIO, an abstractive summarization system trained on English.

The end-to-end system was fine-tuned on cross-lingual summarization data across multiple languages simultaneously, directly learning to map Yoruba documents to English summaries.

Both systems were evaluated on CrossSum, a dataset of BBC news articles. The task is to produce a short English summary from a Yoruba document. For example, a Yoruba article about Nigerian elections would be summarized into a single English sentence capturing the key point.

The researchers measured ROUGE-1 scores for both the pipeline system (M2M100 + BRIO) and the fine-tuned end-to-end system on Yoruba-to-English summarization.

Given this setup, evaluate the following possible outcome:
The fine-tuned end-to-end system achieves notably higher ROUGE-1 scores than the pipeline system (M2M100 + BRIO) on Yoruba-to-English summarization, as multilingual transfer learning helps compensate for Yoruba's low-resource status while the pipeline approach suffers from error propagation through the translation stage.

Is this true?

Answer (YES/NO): YES